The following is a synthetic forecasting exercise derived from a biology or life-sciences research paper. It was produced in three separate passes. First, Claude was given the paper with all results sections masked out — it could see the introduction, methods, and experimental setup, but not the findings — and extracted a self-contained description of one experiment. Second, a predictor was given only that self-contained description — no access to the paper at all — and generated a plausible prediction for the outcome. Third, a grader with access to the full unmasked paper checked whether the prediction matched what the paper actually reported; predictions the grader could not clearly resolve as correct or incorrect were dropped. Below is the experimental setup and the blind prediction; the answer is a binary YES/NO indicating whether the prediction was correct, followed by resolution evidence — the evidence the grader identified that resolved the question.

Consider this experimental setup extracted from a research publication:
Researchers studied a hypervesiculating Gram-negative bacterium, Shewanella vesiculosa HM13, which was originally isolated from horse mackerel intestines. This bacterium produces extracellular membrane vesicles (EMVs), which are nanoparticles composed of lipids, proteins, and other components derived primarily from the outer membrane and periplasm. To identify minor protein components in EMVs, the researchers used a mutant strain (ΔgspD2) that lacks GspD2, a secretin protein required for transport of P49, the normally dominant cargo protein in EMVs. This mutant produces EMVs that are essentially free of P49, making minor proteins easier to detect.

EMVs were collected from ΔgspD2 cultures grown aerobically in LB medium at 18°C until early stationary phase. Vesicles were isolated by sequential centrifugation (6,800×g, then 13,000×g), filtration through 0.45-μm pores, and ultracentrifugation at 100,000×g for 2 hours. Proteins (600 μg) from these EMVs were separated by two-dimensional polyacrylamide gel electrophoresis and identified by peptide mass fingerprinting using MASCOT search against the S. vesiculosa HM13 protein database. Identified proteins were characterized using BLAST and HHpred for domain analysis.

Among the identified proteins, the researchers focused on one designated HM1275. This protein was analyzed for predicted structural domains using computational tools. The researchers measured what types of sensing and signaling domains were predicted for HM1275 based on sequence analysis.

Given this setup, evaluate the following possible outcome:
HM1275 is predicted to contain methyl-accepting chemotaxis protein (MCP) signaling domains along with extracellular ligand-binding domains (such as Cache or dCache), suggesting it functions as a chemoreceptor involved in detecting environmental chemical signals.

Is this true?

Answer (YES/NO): NO